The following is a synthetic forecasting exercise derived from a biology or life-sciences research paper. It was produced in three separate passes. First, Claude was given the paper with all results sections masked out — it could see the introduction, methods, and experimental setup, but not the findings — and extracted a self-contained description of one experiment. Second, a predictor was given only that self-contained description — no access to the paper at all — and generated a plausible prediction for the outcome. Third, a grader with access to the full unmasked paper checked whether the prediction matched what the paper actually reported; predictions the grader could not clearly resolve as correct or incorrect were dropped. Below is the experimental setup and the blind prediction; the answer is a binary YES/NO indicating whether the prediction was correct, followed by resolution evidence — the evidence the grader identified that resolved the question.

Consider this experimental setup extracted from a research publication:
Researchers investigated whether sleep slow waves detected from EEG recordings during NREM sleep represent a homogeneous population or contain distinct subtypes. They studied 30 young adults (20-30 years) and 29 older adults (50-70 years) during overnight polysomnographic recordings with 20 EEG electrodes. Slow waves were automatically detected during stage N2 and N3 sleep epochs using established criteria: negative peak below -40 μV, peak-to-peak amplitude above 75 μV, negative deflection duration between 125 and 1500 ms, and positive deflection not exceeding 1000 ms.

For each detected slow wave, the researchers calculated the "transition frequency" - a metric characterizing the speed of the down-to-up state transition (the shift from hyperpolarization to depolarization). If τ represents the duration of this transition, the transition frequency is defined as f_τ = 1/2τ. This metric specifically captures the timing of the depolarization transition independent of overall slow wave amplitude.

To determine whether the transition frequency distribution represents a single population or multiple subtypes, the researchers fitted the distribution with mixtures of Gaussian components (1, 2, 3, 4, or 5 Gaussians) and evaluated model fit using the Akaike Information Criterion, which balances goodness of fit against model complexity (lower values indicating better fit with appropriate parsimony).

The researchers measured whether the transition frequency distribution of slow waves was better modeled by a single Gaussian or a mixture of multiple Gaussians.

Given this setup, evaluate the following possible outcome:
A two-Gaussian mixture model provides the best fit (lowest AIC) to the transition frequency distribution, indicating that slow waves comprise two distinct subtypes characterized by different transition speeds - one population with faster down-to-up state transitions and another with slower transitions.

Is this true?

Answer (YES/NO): YES